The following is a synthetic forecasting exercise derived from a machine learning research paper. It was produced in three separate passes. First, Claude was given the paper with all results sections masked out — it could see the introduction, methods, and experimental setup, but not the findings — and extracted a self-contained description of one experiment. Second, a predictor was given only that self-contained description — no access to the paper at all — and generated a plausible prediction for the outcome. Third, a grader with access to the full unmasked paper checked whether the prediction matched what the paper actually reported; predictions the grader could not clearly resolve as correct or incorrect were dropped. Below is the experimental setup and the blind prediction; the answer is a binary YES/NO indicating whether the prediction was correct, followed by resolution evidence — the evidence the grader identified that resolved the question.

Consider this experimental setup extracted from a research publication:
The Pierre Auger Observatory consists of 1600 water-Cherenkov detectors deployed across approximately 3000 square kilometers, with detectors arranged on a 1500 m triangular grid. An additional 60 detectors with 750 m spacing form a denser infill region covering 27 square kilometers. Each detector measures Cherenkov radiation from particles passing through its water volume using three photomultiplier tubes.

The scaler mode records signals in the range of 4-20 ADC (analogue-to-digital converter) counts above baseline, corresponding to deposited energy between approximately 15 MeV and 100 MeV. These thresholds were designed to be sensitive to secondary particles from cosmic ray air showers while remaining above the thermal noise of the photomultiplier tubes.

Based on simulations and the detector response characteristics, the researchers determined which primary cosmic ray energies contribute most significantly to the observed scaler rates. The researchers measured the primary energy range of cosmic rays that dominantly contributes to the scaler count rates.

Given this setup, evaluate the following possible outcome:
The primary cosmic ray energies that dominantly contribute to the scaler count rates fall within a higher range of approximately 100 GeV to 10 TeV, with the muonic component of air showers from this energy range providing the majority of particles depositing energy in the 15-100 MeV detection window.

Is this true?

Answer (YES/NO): NO